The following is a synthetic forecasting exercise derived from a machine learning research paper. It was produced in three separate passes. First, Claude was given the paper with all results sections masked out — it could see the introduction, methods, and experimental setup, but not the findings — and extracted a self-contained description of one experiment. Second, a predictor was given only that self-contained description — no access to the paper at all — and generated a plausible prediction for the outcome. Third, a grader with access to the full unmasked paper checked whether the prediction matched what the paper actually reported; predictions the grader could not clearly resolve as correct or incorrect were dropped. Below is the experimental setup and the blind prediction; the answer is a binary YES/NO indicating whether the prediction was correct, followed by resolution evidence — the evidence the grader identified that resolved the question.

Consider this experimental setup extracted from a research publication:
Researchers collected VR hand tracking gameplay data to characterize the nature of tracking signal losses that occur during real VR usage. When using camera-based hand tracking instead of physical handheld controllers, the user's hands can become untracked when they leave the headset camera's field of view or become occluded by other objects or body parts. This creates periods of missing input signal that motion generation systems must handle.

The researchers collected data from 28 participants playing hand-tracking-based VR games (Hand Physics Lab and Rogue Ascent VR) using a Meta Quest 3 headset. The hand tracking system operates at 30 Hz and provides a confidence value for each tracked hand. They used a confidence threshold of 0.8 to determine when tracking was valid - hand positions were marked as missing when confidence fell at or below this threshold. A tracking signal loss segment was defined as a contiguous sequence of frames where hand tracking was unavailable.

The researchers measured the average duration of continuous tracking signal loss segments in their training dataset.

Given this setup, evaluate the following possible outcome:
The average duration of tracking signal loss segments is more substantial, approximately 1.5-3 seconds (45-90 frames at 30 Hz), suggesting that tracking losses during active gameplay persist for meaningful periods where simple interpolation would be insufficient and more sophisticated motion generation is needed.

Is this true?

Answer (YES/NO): NO